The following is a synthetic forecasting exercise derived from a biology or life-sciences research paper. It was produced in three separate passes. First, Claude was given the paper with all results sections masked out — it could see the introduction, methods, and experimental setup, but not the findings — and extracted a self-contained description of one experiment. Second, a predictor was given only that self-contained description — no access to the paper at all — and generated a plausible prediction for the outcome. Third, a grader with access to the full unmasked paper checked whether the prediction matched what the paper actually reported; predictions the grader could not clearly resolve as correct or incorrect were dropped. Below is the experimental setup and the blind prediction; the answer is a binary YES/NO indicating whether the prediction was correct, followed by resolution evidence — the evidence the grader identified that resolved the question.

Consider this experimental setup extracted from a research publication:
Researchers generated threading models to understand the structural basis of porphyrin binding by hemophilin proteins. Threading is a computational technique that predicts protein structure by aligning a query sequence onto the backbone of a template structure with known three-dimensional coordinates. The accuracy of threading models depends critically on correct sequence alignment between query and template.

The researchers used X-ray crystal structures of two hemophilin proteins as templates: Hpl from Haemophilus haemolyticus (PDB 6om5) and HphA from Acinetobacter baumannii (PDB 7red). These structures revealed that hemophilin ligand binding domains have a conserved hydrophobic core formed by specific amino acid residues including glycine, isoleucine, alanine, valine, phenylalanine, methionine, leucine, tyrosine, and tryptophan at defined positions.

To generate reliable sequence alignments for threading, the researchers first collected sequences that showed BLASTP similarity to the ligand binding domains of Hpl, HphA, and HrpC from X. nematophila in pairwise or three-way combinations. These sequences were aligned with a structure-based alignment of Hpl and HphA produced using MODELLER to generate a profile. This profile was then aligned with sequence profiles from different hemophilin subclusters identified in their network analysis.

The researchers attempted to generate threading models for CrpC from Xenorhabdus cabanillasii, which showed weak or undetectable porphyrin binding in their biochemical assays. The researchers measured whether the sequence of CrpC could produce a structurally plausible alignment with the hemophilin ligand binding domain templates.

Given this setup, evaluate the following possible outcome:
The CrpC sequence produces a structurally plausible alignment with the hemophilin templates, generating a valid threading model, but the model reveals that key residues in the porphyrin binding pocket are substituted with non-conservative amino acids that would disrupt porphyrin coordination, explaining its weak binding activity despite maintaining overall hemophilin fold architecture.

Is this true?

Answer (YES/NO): YES